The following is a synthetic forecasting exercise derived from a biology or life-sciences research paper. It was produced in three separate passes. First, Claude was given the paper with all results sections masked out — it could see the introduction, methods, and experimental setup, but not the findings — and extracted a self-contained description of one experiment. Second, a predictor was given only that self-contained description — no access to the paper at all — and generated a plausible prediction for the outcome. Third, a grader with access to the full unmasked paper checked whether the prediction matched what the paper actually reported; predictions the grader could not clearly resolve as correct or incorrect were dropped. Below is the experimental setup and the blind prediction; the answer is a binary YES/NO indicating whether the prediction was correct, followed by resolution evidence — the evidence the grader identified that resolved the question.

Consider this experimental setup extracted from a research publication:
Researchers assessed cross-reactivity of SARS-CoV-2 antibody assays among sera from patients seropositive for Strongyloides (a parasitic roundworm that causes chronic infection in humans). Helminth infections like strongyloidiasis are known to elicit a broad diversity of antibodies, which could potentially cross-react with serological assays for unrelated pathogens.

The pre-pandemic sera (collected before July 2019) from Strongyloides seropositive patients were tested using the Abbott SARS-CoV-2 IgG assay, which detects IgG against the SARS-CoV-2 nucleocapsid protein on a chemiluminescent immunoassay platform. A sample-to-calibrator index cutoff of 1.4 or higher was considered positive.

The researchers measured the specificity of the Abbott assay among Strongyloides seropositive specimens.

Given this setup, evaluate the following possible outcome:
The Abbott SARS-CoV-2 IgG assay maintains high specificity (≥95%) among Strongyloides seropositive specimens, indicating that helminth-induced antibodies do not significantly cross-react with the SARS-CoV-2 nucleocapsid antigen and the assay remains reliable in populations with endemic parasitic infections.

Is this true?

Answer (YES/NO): YES